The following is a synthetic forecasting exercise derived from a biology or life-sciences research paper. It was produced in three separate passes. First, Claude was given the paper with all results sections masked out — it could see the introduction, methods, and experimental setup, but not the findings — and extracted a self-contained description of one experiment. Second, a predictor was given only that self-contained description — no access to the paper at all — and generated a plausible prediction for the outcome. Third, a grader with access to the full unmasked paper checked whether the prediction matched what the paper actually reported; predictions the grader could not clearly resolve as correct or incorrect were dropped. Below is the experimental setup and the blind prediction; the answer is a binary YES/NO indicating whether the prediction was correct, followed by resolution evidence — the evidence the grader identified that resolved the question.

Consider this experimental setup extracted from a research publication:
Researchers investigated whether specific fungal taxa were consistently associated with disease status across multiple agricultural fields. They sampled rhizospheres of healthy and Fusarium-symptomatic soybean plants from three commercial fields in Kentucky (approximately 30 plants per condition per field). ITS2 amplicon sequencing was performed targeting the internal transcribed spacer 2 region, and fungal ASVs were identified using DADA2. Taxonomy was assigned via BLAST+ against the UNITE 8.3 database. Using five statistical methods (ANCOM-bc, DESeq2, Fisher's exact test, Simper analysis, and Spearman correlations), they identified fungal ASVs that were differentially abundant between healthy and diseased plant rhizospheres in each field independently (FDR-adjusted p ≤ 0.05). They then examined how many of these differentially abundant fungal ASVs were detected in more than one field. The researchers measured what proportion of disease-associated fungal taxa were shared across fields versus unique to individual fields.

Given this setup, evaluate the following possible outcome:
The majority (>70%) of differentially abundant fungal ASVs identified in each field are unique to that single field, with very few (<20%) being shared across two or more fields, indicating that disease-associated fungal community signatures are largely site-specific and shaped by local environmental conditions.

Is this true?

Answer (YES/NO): YES